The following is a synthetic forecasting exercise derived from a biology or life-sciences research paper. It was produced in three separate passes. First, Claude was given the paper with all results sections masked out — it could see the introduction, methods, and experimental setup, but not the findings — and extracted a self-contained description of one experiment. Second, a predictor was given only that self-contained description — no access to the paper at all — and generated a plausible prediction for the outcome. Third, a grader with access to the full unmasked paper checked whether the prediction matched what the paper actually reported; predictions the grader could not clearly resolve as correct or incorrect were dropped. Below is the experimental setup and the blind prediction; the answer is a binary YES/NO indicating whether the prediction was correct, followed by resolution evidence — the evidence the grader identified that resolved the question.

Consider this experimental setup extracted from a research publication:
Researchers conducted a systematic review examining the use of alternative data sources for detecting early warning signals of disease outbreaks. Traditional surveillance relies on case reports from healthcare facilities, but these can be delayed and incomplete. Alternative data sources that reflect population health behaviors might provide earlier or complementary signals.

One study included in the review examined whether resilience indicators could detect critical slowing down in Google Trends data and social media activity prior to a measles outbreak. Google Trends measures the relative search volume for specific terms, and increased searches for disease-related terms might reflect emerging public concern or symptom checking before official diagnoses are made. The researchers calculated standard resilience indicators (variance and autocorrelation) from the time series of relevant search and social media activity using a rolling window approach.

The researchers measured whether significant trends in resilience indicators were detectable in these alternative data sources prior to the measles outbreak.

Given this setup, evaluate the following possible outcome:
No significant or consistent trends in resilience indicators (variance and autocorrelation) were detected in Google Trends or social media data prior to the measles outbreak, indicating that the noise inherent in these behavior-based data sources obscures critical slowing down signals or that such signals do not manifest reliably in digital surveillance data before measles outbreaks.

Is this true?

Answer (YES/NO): NO